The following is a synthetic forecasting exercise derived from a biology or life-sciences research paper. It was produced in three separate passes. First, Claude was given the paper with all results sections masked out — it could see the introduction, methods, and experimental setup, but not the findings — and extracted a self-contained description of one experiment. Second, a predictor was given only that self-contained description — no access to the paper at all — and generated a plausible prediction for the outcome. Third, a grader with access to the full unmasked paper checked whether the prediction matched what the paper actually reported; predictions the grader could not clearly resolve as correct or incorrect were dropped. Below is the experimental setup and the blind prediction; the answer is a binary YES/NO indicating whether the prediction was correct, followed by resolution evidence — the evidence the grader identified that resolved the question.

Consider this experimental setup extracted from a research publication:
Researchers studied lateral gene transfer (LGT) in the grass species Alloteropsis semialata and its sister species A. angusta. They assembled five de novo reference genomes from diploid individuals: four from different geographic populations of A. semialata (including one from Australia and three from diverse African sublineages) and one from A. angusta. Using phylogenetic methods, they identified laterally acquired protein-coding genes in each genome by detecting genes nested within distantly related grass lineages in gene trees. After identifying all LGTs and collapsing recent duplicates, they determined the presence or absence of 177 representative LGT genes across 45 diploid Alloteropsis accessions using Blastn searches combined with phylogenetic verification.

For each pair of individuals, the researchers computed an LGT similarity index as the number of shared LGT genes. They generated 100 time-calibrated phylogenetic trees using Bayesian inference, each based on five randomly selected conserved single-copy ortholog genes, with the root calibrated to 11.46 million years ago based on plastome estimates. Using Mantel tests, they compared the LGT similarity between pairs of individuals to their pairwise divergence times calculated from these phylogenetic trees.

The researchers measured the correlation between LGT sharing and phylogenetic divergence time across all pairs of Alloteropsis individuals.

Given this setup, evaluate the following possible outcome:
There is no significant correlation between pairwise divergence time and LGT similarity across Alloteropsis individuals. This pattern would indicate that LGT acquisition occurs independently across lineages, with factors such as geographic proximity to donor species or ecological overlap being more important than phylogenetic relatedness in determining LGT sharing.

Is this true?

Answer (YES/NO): NO